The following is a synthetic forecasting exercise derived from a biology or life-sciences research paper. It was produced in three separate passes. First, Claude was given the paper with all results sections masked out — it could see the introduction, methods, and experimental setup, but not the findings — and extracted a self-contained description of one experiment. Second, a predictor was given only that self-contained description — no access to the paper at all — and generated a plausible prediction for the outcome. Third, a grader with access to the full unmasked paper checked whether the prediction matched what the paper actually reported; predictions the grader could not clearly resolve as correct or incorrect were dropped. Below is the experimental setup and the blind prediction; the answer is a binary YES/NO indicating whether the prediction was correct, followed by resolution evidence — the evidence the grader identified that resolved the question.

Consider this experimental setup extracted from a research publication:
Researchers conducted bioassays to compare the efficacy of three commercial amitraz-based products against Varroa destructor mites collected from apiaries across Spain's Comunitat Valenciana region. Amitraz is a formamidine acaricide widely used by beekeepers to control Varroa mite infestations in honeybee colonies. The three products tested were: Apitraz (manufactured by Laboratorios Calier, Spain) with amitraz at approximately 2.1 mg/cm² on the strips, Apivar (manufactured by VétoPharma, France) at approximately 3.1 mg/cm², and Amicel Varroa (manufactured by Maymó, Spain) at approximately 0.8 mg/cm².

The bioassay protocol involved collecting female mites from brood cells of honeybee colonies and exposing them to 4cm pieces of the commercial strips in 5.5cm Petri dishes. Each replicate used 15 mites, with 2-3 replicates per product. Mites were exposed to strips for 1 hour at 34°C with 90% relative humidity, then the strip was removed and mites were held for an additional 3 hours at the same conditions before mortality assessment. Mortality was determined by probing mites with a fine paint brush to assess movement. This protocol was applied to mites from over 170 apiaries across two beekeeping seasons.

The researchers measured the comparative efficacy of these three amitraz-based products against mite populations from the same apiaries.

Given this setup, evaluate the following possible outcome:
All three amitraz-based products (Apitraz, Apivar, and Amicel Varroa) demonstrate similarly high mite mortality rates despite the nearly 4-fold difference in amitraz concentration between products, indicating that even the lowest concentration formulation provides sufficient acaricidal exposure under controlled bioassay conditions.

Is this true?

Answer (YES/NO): YES